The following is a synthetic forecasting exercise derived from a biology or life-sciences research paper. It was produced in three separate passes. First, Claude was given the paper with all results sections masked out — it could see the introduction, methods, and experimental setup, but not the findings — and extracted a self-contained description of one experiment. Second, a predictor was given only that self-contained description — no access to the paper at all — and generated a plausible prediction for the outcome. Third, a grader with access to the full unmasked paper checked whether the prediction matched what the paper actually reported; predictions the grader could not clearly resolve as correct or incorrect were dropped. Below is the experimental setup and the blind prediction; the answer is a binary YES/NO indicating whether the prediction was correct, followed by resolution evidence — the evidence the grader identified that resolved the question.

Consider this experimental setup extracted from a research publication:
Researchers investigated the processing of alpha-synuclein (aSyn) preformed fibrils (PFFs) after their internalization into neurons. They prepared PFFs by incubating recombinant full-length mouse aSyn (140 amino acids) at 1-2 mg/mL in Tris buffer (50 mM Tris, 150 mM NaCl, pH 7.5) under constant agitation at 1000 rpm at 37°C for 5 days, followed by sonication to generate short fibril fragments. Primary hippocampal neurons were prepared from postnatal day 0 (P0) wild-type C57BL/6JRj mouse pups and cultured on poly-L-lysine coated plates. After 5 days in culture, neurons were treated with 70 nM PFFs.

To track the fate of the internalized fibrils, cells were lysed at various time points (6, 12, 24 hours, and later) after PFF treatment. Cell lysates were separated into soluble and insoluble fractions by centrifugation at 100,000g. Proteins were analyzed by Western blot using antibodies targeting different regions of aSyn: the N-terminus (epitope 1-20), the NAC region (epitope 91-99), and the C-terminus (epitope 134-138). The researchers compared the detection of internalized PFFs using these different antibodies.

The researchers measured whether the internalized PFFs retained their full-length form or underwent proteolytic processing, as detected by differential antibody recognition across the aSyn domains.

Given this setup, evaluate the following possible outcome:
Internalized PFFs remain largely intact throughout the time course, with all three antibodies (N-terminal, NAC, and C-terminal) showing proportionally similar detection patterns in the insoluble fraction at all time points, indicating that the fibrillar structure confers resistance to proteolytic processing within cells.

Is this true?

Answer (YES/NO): NO